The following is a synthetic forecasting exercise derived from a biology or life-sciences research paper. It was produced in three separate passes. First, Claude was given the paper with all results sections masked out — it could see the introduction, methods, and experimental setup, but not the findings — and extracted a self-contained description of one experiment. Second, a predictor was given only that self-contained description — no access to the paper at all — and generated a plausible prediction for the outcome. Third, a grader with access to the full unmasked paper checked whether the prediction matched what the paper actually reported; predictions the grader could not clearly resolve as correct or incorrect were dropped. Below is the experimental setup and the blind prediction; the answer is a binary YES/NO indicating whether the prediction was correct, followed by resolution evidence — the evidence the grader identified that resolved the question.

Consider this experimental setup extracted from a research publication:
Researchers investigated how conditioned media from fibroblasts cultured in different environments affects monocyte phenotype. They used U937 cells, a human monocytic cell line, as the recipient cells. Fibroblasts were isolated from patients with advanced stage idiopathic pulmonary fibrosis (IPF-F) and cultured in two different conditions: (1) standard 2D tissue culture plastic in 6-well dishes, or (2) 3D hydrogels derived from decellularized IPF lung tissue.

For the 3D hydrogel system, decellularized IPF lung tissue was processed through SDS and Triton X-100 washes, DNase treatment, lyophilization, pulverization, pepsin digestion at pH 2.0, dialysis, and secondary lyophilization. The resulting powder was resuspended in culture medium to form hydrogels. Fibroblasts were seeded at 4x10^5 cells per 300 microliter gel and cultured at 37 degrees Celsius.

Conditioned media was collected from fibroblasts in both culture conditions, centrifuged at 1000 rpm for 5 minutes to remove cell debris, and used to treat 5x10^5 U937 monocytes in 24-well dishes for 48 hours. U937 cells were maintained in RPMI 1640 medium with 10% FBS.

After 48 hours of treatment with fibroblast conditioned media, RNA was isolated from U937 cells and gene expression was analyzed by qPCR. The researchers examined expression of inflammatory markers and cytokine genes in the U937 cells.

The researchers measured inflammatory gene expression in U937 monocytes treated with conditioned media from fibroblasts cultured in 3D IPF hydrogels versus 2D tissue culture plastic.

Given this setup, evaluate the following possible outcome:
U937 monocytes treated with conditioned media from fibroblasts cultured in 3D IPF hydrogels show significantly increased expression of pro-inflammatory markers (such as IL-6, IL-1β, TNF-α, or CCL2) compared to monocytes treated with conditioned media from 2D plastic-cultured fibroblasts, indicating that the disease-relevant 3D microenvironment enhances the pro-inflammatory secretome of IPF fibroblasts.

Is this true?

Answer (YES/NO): YES